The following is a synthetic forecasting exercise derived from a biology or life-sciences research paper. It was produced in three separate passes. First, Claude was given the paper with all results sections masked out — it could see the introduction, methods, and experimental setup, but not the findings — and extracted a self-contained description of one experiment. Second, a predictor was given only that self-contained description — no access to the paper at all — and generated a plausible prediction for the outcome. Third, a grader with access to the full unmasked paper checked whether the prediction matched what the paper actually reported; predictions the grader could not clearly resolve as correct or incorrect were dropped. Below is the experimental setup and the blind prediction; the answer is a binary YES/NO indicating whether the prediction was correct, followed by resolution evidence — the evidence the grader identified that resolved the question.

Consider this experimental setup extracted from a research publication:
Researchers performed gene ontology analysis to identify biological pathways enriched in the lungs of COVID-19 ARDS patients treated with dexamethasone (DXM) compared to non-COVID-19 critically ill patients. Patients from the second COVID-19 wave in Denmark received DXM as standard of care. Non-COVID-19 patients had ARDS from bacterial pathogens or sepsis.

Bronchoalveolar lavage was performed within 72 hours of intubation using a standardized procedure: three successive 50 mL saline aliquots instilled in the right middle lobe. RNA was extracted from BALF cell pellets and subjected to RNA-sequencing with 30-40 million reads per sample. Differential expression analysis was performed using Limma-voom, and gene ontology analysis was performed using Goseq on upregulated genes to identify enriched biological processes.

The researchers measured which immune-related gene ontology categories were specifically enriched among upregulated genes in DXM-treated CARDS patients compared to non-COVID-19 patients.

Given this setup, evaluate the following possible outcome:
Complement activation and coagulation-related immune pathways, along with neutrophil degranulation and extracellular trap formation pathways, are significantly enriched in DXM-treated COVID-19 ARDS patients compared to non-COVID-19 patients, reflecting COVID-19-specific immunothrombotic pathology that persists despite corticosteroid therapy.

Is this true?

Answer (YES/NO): NO